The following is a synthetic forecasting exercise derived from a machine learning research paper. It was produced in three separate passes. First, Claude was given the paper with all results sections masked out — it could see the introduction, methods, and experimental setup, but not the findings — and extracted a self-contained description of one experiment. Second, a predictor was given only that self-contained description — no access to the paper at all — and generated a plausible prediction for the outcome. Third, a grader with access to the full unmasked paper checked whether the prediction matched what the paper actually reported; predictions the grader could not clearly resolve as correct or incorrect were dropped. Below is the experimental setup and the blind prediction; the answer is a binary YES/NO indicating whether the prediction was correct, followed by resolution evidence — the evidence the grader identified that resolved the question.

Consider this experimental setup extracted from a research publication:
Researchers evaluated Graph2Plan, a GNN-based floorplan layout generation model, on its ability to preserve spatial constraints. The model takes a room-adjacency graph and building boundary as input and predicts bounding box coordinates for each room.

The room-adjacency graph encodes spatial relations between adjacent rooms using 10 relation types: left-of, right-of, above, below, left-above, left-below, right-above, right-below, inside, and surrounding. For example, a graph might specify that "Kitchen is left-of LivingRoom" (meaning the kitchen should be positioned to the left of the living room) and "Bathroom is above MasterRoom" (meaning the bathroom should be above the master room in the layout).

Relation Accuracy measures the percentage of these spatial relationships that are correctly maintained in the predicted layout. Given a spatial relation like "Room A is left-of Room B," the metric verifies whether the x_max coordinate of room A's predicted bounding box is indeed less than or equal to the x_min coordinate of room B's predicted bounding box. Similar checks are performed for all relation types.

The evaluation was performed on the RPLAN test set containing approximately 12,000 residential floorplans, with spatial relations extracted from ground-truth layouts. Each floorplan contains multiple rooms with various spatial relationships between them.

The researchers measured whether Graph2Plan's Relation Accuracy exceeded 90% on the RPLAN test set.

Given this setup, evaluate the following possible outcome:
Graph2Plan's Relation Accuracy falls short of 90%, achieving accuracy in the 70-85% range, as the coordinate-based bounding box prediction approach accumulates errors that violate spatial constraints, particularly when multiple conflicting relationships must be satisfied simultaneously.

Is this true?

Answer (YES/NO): NO